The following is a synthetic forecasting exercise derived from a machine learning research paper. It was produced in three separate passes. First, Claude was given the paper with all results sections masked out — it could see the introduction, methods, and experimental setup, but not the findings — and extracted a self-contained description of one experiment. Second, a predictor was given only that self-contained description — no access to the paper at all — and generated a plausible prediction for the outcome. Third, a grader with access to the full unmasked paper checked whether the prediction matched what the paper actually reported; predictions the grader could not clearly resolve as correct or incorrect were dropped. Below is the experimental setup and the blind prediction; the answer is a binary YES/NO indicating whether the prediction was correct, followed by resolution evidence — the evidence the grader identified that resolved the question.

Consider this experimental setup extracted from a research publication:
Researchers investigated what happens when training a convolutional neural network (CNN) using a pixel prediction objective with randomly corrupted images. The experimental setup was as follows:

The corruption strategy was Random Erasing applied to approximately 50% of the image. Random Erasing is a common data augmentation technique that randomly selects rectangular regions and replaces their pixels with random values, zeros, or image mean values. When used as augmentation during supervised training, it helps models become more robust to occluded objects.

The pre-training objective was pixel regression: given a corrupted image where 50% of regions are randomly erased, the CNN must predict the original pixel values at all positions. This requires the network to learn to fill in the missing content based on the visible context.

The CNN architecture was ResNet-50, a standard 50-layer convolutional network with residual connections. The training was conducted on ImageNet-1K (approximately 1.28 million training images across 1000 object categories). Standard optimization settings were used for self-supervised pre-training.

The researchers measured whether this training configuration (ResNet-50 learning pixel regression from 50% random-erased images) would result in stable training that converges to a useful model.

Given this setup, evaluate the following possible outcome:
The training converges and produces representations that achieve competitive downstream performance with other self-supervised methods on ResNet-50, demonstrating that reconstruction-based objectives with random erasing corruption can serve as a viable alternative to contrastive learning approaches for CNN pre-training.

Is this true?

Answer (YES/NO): NO